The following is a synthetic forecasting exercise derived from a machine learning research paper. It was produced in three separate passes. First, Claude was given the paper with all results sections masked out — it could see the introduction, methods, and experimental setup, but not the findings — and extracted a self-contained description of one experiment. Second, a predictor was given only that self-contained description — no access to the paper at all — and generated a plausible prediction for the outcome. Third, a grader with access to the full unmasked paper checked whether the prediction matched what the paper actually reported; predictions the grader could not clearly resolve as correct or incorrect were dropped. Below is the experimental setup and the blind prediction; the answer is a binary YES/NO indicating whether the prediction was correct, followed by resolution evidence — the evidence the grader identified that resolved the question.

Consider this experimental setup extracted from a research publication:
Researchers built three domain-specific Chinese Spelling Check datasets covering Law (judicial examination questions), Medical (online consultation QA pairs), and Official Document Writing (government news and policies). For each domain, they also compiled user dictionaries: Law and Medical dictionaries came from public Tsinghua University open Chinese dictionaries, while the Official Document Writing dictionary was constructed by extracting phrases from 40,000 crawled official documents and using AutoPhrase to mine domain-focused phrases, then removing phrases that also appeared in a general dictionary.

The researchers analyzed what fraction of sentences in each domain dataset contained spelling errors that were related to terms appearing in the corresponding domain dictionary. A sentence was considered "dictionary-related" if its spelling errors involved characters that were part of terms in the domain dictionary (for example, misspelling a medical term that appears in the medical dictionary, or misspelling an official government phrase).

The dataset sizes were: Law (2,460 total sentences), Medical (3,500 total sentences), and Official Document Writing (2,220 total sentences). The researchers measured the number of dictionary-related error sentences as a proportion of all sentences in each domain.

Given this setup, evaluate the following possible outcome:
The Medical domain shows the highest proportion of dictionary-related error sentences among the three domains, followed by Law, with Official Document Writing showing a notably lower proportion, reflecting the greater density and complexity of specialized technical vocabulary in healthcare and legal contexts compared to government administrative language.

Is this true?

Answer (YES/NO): NO